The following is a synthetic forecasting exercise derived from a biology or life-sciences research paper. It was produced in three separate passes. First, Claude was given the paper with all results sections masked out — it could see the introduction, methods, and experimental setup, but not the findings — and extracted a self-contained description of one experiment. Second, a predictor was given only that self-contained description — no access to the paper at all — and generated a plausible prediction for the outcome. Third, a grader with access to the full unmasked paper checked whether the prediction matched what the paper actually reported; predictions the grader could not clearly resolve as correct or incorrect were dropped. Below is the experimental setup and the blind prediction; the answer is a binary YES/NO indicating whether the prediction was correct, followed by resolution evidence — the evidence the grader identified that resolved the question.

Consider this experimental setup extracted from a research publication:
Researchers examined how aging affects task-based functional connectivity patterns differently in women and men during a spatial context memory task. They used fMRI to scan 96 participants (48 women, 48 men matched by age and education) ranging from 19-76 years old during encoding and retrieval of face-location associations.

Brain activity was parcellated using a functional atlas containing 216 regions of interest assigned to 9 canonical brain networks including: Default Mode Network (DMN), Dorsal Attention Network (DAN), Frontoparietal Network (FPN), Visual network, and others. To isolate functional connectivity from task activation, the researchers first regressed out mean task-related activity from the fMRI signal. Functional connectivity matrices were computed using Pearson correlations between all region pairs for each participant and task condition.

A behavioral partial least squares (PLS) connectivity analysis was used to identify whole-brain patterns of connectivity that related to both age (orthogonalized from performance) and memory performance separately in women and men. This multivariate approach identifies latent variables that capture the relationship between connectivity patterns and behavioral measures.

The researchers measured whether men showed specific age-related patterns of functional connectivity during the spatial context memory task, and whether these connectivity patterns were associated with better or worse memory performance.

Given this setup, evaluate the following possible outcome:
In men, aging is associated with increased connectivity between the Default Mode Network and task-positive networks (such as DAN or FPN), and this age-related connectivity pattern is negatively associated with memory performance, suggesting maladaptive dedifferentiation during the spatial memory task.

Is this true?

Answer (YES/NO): NO